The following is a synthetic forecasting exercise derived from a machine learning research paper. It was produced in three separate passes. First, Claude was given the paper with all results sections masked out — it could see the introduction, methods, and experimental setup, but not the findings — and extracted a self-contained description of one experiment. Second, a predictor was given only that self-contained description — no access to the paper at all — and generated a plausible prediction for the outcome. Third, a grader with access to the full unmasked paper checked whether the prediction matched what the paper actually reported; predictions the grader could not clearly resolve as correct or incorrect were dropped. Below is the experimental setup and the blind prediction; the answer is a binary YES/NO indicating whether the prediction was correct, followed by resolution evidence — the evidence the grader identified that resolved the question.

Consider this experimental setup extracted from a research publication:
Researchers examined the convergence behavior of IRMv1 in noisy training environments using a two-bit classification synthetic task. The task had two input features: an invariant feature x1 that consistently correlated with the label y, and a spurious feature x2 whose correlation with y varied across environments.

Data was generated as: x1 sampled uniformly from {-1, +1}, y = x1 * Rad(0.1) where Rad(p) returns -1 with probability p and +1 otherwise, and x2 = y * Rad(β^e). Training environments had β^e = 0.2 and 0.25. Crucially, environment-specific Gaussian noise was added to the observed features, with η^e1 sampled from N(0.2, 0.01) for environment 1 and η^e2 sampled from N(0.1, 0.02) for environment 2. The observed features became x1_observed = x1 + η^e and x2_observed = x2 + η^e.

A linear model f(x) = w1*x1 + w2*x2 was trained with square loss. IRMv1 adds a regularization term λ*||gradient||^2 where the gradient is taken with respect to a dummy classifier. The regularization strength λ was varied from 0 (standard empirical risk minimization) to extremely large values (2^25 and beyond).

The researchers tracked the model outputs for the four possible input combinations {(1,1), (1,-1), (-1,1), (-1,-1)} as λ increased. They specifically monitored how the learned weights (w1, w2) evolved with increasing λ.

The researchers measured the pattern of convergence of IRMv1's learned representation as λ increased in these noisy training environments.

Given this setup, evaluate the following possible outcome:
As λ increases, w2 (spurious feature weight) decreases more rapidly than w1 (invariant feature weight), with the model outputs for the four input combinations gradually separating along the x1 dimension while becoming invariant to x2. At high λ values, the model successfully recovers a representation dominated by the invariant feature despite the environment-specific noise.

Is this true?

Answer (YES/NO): NO